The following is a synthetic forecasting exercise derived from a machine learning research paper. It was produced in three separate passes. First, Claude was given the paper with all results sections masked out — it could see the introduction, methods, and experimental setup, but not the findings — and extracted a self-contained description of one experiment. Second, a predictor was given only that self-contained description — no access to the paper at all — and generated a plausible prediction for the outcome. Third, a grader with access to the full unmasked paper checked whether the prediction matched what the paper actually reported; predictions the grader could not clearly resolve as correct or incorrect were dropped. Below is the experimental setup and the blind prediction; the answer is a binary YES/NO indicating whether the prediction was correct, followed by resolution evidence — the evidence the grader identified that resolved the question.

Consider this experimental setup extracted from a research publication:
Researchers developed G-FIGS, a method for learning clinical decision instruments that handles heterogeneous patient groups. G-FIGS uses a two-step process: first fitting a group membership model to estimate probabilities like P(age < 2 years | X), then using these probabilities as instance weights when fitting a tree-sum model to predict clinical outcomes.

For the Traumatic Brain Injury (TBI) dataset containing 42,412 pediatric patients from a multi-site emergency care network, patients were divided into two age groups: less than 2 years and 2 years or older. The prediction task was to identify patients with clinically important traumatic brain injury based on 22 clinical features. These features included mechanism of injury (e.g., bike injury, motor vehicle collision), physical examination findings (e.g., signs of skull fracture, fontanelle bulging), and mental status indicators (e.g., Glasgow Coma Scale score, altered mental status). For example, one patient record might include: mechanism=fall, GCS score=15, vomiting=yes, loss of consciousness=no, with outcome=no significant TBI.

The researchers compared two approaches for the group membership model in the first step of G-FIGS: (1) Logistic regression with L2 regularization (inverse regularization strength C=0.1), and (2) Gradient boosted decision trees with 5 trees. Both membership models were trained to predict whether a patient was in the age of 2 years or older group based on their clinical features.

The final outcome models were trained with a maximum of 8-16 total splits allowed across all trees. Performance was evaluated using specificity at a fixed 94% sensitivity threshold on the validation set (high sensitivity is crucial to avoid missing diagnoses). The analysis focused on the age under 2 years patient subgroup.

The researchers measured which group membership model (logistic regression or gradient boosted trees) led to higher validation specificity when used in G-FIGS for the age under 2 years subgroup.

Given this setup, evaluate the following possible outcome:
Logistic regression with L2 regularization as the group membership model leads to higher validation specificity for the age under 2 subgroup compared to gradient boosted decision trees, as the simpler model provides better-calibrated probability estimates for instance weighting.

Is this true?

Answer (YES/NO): YES